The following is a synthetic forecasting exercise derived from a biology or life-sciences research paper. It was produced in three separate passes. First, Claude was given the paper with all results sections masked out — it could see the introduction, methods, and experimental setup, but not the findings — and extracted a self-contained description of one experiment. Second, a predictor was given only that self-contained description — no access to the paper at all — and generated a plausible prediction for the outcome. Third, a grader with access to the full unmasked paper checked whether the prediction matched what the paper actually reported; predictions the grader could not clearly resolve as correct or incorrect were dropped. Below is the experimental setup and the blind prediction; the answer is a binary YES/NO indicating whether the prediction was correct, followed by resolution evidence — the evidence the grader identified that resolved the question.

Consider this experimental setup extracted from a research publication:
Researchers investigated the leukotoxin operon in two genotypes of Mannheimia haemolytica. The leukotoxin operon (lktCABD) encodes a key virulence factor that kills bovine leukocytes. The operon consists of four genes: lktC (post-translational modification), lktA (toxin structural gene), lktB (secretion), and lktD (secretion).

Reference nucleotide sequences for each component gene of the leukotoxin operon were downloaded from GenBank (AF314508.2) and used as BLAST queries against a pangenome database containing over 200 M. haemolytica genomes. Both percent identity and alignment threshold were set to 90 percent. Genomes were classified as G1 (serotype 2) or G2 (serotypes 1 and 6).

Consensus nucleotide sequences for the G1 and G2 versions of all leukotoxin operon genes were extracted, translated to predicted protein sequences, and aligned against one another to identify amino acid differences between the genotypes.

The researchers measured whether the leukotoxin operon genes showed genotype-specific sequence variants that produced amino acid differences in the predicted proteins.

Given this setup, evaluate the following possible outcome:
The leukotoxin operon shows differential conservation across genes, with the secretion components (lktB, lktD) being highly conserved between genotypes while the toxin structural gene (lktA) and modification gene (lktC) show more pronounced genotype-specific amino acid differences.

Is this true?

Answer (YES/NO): NO